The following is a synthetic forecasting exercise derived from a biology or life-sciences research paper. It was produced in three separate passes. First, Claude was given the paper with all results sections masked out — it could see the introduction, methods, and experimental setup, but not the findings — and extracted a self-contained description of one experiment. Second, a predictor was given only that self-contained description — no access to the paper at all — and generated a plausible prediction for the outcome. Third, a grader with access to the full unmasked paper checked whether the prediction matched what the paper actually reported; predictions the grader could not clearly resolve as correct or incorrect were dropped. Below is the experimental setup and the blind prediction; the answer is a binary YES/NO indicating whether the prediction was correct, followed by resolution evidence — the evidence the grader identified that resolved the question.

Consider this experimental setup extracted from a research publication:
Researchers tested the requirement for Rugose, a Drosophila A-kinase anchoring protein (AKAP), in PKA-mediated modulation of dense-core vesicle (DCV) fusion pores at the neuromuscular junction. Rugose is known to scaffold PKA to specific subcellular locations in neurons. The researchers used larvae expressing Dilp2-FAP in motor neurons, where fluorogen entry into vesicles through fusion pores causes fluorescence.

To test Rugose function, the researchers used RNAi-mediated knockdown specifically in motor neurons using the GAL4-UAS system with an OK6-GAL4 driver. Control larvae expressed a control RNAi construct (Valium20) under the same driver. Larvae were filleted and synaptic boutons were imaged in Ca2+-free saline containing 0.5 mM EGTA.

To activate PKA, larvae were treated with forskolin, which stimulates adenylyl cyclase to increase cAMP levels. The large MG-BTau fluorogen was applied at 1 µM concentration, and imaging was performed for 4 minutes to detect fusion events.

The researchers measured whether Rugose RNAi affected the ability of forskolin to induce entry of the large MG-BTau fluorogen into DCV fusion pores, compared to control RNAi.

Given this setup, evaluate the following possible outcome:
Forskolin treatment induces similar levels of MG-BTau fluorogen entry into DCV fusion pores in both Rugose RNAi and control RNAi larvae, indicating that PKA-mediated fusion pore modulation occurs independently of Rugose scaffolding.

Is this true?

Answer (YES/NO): NO